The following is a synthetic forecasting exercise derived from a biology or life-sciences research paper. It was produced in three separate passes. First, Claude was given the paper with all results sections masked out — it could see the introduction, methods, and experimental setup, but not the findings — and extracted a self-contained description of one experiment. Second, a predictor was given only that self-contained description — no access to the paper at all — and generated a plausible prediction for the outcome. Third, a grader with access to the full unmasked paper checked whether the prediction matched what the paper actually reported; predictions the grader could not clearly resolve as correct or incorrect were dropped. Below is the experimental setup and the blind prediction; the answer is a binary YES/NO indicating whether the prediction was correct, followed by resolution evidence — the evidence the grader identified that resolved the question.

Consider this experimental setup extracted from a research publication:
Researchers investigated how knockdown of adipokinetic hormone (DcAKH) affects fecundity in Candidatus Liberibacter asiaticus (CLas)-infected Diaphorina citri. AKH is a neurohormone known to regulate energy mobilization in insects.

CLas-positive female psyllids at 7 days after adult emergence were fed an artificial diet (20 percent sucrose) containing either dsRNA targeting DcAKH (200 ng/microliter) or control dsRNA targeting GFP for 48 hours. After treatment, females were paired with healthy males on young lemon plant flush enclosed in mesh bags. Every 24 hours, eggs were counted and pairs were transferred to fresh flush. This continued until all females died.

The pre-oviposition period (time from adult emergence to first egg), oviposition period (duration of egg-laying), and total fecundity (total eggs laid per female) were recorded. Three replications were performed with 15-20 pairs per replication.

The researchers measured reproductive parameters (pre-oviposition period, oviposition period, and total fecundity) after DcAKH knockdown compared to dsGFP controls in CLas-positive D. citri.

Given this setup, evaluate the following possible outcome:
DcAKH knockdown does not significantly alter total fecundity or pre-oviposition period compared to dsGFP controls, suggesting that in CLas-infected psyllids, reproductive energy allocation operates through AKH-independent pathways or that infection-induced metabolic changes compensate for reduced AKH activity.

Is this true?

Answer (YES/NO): NO